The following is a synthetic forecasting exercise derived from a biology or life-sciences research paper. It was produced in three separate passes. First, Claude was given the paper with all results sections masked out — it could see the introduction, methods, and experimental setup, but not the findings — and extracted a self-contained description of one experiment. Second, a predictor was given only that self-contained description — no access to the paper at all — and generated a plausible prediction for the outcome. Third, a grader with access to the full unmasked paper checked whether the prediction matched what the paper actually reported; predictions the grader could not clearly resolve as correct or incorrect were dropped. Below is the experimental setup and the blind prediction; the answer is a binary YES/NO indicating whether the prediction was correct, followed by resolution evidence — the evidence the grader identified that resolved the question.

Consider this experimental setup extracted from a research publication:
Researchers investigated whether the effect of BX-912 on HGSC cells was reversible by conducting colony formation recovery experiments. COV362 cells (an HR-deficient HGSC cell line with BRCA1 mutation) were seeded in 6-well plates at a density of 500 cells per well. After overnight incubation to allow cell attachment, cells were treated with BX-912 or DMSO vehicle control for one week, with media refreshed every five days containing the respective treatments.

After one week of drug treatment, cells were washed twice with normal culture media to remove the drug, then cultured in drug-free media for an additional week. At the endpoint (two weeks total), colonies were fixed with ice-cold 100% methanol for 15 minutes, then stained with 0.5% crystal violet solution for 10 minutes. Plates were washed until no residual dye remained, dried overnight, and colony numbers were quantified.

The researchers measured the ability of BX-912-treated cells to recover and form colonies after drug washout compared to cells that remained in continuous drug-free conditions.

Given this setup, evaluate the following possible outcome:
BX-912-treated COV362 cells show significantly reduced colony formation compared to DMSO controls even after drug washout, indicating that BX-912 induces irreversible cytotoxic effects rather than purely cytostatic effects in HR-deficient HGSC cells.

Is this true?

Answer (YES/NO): YES